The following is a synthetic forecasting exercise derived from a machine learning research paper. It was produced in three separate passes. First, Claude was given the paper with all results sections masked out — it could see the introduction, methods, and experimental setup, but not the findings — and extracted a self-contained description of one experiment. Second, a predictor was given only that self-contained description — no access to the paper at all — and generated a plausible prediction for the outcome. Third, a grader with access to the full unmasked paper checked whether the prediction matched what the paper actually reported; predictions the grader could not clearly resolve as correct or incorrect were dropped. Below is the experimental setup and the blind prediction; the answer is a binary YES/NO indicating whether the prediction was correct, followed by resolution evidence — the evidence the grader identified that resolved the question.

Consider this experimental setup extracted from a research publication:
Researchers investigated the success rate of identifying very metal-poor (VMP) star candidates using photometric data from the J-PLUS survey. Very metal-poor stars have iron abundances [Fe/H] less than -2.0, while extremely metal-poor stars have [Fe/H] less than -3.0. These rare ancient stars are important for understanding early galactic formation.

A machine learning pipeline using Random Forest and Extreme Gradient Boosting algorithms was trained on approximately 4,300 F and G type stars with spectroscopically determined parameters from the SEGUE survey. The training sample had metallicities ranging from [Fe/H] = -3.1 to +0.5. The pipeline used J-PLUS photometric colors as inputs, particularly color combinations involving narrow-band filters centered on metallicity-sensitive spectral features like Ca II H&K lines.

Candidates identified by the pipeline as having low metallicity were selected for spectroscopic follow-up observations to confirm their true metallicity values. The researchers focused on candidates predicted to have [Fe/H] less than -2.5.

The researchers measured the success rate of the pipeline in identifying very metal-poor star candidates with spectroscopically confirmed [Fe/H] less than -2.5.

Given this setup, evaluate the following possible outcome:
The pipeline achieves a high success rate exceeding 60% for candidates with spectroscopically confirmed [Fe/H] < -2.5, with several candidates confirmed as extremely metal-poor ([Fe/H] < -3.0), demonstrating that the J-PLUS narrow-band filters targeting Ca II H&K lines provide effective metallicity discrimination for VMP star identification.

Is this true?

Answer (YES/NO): NO